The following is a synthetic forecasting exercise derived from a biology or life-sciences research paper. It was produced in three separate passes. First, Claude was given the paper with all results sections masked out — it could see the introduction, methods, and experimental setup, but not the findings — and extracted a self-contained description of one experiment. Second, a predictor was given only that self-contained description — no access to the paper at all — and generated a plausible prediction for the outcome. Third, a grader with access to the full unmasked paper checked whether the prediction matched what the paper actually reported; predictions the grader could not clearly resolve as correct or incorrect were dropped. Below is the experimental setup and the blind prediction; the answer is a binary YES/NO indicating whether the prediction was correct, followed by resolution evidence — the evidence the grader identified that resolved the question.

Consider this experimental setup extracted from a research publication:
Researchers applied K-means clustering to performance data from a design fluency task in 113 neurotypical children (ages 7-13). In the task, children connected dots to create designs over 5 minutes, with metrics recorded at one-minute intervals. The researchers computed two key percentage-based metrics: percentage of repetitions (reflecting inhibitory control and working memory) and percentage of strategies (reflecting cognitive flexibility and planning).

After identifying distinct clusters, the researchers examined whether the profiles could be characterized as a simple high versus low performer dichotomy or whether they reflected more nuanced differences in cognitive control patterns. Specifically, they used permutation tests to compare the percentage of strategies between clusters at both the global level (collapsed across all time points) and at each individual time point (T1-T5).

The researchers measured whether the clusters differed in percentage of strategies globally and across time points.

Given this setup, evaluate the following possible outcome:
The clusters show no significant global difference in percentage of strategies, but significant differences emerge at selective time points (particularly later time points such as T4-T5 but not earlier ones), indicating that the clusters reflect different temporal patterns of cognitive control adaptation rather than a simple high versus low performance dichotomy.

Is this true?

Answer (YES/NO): NO